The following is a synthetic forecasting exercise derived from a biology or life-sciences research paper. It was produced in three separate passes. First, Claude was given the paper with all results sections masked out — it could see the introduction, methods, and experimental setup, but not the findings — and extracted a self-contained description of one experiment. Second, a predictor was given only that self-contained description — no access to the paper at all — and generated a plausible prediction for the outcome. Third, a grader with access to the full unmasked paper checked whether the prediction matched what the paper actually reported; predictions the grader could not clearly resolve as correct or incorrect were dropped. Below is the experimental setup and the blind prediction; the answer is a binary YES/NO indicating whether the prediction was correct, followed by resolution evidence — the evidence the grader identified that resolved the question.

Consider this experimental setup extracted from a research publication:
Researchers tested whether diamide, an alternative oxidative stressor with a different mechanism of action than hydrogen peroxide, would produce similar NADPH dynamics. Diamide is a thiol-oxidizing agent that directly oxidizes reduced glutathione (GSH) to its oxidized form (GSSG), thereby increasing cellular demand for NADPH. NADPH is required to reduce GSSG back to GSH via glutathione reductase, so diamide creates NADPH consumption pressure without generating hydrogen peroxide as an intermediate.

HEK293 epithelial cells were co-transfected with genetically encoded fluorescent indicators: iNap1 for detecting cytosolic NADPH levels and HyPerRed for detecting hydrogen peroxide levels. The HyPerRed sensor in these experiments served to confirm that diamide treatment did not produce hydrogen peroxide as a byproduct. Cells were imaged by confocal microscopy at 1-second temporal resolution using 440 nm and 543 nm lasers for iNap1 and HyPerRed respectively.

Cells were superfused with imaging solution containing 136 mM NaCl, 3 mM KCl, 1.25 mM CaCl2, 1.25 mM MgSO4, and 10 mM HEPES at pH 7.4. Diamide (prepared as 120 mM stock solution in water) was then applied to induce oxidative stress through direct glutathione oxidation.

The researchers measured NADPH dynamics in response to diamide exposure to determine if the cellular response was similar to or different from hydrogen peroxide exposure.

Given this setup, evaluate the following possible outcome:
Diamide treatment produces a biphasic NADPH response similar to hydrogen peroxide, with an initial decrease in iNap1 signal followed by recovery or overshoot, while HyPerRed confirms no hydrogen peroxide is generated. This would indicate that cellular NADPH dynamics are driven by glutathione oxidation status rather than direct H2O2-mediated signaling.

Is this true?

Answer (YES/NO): NO